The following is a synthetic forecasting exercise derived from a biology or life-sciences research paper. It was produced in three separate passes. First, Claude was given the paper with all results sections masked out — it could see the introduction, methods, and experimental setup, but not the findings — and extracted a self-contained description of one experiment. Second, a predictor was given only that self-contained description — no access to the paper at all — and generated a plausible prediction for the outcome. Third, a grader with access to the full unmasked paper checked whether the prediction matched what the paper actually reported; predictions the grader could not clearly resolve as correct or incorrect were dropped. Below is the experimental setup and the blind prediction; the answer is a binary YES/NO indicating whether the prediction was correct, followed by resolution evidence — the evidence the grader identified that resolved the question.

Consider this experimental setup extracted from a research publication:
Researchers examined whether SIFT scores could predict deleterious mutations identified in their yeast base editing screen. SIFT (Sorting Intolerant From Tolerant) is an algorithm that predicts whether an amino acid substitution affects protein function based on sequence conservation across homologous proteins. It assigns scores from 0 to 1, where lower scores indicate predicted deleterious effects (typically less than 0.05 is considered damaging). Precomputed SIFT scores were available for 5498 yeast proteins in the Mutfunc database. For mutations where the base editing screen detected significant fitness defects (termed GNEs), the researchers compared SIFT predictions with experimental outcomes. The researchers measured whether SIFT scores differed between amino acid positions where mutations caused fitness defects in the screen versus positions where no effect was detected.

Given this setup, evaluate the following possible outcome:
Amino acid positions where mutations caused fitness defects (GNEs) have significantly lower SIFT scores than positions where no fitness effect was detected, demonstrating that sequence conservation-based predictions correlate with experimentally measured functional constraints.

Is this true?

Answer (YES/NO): YES